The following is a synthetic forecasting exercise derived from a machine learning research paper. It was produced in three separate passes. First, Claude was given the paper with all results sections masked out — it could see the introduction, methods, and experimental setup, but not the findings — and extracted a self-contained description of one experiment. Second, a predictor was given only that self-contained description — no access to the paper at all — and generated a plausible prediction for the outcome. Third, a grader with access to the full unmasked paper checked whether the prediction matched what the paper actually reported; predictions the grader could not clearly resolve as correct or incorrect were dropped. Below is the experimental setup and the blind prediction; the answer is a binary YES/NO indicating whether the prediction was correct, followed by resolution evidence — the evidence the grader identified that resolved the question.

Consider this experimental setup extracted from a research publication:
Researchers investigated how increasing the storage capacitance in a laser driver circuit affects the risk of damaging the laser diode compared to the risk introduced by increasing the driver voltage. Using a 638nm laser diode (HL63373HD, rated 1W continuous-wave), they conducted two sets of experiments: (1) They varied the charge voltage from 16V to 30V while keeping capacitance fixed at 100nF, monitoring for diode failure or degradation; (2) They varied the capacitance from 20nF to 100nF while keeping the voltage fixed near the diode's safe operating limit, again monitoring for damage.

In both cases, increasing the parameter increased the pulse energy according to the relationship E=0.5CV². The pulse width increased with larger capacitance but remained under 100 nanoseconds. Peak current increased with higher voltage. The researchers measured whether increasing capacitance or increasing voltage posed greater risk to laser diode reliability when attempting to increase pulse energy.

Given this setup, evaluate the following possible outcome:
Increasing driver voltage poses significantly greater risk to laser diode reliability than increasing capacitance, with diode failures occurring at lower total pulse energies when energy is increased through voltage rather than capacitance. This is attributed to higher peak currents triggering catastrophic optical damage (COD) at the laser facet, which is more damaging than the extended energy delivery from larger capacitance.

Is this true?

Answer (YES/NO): YES